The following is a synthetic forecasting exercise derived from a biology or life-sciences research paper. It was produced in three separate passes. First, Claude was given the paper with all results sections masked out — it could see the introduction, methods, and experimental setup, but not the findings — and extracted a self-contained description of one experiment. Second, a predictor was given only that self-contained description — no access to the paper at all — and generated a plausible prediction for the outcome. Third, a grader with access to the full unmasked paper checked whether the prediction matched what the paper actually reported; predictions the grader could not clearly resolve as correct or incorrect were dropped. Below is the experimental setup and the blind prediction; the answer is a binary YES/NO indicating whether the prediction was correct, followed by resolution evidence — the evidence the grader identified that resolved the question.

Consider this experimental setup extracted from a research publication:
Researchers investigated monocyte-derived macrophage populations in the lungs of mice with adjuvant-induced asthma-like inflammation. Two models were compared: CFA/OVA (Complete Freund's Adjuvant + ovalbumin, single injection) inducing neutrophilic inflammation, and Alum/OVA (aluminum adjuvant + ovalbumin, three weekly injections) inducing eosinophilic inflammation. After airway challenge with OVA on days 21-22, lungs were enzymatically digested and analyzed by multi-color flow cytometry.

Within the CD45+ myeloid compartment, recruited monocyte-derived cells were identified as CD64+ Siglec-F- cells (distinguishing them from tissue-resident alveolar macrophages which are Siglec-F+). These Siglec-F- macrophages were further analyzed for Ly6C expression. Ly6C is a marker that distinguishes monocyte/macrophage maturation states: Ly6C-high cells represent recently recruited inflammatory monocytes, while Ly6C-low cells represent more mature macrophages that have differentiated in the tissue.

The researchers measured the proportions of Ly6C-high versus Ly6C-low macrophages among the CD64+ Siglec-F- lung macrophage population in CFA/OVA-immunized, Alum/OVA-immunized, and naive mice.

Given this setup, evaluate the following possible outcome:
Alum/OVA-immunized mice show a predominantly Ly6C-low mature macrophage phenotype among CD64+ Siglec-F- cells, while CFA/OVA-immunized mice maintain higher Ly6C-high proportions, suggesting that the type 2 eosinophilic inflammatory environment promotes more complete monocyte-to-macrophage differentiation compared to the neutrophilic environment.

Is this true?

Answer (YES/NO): YES